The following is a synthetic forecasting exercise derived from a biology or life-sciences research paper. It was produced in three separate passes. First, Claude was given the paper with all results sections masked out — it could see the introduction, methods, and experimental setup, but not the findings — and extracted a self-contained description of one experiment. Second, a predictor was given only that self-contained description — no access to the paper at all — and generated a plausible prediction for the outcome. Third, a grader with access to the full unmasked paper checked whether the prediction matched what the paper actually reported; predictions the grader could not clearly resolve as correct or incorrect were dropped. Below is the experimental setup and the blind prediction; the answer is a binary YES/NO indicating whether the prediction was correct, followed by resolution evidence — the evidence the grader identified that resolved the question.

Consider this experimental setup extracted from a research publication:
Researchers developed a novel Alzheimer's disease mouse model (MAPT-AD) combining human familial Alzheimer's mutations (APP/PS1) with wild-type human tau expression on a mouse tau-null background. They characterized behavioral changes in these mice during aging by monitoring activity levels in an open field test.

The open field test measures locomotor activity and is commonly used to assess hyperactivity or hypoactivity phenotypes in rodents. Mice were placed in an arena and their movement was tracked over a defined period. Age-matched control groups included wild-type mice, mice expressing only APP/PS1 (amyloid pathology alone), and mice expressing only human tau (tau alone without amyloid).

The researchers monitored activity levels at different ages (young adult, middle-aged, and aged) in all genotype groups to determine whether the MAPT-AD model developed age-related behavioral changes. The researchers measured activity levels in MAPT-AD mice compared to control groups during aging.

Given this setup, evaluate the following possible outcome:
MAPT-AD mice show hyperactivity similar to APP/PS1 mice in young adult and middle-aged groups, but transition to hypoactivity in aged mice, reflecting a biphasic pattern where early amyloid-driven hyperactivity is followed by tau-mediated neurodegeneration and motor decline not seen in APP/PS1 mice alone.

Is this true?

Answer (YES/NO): NO